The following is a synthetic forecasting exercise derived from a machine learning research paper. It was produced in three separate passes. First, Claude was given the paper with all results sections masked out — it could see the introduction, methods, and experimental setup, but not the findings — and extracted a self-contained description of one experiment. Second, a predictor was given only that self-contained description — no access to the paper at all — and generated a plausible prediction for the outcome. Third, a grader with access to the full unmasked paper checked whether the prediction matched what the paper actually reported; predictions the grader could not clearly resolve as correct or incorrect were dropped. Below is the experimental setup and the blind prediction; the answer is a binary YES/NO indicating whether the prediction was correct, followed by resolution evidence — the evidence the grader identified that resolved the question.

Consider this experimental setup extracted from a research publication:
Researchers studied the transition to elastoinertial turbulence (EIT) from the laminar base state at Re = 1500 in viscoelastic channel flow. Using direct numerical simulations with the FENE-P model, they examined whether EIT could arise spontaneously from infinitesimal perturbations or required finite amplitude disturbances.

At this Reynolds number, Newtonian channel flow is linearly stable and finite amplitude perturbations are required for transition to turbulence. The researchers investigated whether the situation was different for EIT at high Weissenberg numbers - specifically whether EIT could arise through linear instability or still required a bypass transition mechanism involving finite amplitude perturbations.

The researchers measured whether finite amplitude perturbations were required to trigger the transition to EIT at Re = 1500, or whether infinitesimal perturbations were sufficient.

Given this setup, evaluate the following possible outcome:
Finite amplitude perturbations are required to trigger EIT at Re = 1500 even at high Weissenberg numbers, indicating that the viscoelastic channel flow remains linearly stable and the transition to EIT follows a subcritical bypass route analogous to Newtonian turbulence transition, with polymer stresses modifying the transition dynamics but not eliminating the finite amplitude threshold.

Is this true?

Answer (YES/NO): YES